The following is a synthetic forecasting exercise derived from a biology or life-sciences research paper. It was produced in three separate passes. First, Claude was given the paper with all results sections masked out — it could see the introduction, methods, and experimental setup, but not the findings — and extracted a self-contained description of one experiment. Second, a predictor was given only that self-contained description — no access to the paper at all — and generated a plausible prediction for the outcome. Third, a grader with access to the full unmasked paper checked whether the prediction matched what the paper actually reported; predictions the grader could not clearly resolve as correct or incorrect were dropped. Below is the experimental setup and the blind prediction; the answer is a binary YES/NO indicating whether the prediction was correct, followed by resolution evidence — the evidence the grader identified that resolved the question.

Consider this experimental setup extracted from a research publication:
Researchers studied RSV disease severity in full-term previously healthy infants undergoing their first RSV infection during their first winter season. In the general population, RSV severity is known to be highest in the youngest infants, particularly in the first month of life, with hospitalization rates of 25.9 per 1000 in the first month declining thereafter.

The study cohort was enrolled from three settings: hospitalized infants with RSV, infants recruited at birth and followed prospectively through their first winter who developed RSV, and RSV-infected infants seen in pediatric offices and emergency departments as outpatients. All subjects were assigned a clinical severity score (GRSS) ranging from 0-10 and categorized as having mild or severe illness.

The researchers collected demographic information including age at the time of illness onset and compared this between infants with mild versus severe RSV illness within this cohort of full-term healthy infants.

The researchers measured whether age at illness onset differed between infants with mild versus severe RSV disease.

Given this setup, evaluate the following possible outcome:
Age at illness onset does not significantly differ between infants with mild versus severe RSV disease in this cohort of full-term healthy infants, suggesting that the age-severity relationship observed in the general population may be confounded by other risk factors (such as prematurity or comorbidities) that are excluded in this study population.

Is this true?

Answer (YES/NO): YES